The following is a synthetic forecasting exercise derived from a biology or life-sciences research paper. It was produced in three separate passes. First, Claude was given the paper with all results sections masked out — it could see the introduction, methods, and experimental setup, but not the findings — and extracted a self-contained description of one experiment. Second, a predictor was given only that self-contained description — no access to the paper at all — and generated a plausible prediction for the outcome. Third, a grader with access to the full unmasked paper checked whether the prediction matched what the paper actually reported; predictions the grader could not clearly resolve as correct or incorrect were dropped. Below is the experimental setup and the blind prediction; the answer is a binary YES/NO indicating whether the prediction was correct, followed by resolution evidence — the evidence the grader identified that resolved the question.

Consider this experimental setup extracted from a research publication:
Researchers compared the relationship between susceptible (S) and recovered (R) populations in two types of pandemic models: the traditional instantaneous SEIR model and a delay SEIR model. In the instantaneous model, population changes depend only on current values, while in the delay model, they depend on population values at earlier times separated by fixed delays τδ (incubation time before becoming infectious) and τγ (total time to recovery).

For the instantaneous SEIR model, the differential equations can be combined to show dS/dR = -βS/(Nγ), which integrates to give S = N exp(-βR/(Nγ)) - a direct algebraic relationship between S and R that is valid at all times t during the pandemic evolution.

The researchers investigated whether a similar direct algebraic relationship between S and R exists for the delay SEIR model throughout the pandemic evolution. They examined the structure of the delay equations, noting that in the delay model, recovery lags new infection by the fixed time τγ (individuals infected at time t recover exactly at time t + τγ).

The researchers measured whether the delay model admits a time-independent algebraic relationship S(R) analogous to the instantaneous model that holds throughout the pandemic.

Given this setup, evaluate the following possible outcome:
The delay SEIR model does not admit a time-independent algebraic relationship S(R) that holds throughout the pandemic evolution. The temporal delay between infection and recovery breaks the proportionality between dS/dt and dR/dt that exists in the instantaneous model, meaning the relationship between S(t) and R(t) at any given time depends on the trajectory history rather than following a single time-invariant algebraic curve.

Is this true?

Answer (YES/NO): YES